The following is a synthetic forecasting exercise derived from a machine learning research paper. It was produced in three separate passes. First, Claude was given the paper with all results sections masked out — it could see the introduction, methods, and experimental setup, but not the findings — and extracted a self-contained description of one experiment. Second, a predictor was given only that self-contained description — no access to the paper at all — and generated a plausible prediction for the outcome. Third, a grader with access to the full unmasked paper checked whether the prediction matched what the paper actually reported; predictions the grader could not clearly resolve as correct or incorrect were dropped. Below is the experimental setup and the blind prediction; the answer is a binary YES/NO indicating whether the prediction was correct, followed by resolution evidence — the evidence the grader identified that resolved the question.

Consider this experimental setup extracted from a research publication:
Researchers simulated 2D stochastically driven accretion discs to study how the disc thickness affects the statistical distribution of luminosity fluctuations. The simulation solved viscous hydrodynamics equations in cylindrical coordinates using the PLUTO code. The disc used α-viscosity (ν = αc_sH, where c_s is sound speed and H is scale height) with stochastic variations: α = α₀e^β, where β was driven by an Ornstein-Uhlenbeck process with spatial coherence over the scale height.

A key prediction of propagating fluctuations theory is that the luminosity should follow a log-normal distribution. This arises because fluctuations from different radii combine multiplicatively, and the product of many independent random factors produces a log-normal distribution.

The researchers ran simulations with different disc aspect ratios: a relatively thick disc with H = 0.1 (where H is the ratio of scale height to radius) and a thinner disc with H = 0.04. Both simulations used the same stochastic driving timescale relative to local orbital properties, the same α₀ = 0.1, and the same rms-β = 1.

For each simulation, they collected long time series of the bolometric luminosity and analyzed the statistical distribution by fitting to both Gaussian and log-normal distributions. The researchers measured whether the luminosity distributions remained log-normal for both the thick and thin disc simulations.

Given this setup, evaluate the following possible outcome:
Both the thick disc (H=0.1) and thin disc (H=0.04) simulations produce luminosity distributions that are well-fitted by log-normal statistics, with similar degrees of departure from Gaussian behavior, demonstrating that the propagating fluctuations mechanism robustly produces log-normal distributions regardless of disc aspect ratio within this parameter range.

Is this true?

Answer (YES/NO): NO